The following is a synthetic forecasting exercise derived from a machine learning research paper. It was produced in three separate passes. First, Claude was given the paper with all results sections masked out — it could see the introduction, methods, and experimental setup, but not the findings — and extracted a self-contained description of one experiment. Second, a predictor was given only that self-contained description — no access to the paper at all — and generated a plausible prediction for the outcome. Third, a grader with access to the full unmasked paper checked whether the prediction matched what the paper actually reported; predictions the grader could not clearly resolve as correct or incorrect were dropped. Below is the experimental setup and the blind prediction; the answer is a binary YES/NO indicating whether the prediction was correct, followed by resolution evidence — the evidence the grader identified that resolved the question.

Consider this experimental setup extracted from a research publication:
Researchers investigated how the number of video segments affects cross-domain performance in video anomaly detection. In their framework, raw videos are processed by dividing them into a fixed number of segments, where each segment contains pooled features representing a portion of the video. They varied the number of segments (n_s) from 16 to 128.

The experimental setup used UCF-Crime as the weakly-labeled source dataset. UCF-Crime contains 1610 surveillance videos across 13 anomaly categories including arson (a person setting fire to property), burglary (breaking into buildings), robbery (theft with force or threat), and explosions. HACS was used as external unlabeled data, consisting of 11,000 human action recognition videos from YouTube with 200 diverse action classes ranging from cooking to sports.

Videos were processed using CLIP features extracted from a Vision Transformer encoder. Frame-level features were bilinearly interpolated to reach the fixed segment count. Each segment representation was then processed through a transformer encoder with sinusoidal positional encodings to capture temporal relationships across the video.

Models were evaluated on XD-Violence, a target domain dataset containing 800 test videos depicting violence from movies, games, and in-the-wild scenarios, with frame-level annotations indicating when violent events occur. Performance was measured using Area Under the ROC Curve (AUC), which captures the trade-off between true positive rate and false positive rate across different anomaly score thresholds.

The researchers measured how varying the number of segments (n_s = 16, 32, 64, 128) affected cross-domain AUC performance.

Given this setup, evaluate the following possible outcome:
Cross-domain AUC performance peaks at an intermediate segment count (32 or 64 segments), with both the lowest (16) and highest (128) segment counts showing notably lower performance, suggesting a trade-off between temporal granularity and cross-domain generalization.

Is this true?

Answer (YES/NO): YES